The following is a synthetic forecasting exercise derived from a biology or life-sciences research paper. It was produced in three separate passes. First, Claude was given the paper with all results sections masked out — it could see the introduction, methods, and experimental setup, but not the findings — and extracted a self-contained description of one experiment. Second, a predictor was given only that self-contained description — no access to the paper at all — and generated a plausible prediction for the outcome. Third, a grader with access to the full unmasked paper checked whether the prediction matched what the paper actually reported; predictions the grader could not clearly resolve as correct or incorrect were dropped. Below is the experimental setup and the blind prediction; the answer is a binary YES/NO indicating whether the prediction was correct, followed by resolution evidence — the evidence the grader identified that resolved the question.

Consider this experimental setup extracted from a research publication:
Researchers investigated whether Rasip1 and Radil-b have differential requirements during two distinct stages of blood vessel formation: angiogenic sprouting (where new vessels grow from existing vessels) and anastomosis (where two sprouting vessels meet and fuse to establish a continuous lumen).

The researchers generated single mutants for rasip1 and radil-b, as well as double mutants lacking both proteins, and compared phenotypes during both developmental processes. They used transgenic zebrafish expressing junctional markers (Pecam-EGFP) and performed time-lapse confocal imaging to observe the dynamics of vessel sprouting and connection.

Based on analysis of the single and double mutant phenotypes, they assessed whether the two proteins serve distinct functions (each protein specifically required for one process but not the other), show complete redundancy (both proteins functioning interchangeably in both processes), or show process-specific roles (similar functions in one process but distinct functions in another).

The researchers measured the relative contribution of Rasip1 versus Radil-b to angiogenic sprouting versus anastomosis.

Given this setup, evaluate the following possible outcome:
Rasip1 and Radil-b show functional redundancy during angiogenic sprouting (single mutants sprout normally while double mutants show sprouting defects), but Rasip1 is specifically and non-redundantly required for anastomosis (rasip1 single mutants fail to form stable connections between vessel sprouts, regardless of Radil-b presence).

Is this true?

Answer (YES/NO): NO